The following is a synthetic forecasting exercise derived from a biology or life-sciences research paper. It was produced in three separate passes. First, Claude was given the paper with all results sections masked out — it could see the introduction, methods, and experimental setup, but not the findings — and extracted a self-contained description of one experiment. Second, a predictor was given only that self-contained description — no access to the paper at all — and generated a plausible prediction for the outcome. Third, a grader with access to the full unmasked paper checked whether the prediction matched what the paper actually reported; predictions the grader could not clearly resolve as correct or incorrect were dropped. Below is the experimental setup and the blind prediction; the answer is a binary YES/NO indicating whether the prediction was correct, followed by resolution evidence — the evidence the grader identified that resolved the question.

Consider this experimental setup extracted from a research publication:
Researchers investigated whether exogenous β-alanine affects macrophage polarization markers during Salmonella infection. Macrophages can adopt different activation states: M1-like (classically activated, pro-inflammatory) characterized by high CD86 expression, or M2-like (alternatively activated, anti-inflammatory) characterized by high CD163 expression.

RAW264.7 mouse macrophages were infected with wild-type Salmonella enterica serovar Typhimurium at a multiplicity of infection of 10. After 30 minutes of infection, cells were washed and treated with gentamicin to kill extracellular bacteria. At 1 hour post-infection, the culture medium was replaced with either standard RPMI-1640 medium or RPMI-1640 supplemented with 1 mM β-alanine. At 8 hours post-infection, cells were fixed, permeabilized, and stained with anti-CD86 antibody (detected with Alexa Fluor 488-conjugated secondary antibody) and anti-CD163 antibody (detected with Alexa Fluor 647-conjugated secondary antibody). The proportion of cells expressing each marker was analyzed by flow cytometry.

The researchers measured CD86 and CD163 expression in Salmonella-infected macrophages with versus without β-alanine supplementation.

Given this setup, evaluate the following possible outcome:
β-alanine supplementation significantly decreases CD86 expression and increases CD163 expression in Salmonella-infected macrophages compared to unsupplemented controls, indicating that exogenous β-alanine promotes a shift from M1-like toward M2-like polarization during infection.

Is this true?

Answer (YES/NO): NO